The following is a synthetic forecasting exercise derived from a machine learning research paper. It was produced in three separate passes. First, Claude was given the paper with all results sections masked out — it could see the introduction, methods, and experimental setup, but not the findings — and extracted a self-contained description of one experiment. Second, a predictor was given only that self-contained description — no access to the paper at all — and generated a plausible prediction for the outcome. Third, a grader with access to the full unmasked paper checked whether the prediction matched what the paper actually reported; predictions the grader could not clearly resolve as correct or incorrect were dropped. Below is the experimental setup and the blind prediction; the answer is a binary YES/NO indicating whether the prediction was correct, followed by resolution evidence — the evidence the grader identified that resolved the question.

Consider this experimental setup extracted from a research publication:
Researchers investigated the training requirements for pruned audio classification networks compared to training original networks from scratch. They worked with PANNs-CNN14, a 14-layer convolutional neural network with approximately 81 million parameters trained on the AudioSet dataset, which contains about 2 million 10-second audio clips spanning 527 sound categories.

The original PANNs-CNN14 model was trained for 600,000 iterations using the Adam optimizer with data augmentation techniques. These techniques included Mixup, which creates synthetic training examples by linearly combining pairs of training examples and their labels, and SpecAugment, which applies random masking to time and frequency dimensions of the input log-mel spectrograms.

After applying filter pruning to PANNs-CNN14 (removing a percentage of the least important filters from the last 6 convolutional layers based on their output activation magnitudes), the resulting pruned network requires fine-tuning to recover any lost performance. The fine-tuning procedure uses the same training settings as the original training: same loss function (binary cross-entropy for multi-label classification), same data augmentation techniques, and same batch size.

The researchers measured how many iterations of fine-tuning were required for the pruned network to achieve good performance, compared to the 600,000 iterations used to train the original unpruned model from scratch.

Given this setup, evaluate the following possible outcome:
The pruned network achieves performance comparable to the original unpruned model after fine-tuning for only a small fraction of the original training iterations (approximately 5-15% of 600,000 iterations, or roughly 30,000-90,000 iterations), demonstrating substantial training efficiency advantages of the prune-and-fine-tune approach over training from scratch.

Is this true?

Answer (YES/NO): NO